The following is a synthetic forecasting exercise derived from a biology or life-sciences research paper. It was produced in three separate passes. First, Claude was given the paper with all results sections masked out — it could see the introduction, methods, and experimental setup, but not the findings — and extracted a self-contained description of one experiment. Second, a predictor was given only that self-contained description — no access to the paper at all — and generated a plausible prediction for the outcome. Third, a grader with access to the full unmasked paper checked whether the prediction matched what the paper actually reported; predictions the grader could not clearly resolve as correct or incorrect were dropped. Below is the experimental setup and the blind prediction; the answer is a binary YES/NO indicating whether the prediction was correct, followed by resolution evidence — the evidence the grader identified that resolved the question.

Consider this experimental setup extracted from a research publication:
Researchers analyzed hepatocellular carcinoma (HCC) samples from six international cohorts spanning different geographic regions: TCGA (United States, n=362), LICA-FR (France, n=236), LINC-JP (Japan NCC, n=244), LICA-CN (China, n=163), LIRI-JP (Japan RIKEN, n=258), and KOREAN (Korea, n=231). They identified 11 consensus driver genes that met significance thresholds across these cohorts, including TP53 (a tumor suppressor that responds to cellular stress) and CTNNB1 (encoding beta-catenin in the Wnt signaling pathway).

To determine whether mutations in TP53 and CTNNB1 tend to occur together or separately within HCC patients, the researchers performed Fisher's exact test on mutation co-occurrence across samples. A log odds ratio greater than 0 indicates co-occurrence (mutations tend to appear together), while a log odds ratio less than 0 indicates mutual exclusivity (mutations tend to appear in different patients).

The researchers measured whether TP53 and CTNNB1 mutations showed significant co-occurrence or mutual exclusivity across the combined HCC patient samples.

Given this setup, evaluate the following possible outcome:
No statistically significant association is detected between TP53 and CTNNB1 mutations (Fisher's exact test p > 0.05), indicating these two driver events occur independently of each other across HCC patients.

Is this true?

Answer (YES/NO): NO